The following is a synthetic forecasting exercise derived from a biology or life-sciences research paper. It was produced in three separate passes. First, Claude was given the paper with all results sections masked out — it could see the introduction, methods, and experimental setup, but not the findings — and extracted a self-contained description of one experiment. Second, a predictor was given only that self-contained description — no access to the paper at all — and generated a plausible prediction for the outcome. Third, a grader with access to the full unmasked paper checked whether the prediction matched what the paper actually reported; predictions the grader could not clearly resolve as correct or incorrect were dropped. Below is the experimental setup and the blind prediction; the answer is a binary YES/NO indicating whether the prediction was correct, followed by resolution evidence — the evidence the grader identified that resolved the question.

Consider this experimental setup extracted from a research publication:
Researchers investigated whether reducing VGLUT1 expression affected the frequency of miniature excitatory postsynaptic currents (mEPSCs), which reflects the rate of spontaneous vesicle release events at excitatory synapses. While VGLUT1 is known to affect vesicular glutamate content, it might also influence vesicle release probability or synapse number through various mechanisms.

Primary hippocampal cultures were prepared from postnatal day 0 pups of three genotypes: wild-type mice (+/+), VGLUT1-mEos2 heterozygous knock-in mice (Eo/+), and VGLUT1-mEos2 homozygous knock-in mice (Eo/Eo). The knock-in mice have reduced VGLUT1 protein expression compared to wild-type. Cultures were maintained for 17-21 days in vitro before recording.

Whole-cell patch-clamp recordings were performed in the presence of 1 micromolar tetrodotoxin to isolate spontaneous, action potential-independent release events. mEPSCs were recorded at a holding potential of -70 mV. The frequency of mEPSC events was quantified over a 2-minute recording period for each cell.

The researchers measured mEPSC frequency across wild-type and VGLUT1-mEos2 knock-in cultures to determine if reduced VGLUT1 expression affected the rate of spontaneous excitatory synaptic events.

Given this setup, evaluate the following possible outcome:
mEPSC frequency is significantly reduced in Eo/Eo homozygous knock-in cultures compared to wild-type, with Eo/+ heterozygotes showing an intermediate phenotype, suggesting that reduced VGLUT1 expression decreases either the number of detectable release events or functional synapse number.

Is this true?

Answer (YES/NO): NO